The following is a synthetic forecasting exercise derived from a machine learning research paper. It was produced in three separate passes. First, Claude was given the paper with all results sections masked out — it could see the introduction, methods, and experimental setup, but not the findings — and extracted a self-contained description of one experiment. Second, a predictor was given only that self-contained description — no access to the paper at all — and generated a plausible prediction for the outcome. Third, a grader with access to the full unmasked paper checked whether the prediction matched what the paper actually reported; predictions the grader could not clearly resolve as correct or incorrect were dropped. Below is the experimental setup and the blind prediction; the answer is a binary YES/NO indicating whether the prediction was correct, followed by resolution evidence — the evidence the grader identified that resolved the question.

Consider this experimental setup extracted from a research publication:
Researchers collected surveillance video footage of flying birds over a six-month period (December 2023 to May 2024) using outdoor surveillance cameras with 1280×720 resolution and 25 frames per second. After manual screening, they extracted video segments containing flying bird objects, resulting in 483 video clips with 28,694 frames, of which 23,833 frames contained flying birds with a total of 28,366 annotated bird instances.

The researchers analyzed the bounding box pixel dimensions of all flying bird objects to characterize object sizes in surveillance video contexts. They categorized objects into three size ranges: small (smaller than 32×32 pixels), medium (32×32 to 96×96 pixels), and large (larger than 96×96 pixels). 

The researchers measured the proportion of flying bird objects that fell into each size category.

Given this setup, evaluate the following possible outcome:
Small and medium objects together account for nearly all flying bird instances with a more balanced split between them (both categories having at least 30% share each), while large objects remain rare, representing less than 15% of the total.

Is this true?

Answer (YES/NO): YES